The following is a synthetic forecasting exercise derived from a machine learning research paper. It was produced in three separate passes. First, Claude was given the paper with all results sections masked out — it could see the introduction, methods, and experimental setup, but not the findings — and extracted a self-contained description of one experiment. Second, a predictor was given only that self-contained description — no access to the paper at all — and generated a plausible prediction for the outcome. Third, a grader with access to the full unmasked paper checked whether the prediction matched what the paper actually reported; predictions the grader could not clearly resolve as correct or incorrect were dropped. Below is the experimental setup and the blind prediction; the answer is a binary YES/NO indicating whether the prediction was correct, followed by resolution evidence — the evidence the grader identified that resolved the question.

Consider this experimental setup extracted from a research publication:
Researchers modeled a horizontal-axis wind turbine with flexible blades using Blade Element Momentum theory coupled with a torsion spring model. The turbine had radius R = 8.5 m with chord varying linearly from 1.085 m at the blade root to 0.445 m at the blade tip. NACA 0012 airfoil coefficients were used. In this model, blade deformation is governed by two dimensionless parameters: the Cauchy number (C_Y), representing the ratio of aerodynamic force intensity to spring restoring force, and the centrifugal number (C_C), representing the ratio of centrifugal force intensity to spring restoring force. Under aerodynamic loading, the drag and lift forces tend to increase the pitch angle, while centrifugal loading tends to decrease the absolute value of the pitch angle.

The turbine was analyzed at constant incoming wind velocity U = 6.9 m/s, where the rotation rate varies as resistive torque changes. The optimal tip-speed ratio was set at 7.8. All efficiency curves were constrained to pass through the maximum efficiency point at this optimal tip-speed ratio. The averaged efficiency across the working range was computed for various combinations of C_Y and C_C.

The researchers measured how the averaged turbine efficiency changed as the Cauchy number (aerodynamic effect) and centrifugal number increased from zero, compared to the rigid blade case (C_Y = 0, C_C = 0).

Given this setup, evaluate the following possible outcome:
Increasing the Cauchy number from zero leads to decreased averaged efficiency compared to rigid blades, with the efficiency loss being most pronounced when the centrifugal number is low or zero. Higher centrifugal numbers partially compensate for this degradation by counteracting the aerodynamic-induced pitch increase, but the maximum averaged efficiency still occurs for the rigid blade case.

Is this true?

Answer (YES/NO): NO